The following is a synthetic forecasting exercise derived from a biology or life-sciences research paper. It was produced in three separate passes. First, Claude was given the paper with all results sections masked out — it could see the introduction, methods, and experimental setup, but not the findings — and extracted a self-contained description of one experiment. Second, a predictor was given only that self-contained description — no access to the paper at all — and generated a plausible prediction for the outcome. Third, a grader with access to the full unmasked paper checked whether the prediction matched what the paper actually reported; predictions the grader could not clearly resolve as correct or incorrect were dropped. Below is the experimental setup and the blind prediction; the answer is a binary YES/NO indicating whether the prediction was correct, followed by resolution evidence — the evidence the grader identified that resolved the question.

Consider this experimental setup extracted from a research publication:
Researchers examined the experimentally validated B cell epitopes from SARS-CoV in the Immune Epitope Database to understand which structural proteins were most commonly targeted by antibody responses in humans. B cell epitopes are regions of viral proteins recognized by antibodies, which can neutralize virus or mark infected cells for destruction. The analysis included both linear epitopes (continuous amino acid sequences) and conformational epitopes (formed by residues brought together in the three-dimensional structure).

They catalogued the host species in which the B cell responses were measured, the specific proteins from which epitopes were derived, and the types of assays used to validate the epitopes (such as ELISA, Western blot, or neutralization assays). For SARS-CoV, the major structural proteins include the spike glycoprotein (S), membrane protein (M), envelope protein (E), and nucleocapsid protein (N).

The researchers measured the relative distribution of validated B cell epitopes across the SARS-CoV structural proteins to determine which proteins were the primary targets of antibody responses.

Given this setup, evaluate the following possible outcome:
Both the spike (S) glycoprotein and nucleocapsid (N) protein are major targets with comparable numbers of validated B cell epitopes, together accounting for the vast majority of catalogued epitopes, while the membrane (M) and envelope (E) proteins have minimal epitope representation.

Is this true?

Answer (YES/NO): NO